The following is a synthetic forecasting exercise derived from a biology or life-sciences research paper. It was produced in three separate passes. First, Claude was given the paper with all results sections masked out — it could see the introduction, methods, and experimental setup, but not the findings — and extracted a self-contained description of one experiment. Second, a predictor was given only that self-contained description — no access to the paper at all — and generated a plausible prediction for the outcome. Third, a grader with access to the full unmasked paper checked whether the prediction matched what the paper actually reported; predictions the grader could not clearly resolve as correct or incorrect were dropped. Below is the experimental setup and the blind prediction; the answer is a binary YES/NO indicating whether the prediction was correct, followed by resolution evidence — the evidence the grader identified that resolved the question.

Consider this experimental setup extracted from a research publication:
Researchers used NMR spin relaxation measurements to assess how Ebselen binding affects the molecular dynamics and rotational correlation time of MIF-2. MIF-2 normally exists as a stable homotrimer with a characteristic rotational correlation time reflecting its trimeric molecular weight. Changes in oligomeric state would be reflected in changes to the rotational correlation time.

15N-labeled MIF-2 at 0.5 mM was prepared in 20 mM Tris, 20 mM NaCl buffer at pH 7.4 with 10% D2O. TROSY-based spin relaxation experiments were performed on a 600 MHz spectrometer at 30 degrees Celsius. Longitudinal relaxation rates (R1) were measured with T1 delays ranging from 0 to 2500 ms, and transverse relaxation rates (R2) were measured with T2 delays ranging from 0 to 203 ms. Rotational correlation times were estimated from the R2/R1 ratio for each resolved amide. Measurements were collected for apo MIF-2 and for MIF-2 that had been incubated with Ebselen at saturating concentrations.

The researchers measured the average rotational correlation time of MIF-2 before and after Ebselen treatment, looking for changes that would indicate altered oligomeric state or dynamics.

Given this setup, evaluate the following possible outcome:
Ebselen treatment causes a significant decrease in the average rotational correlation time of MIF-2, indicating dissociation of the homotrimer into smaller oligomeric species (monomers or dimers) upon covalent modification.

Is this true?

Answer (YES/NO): NO